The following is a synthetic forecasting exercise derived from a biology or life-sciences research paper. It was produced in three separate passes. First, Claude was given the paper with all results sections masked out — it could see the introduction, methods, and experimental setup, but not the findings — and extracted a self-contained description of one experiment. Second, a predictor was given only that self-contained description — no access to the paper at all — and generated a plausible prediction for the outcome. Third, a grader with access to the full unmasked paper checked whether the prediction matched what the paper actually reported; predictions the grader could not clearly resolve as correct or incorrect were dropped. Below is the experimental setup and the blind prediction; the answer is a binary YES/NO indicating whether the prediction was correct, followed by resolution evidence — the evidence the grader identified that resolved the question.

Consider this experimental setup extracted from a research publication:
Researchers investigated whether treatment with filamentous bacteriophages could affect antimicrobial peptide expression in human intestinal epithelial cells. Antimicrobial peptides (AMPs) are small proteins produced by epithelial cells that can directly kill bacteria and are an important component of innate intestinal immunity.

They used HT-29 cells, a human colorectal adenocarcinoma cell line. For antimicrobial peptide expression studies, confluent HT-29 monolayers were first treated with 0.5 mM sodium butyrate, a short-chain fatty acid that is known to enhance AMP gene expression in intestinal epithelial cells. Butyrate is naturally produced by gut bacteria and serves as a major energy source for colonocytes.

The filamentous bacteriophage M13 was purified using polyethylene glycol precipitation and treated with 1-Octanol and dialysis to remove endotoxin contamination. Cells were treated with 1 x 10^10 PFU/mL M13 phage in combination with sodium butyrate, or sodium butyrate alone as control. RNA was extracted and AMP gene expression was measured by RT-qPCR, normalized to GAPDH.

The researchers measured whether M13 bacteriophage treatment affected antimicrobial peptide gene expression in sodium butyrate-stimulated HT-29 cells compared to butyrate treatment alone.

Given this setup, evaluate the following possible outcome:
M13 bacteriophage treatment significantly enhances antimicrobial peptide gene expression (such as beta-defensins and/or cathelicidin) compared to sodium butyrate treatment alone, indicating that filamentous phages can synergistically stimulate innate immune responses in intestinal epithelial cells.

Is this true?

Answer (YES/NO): YES